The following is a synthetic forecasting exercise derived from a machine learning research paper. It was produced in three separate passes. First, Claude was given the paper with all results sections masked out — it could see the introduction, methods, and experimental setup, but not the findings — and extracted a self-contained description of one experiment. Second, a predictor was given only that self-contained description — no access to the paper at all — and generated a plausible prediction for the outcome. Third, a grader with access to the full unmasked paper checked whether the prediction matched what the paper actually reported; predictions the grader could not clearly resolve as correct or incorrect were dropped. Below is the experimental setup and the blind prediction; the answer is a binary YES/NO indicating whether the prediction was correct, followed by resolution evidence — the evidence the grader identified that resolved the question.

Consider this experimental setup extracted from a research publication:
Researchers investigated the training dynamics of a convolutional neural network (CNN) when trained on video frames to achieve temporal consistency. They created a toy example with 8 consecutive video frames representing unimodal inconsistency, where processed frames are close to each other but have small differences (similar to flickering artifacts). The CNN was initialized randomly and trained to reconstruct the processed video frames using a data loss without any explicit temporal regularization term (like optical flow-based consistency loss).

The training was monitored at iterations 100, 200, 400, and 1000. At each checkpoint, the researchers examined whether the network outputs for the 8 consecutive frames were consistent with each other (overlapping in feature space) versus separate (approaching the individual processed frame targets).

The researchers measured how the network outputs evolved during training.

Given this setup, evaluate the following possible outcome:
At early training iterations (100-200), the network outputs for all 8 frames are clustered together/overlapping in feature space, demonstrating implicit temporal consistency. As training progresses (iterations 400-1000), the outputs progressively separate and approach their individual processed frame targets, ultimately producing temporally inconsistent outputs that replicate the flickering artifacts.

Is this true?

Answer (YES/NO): YES